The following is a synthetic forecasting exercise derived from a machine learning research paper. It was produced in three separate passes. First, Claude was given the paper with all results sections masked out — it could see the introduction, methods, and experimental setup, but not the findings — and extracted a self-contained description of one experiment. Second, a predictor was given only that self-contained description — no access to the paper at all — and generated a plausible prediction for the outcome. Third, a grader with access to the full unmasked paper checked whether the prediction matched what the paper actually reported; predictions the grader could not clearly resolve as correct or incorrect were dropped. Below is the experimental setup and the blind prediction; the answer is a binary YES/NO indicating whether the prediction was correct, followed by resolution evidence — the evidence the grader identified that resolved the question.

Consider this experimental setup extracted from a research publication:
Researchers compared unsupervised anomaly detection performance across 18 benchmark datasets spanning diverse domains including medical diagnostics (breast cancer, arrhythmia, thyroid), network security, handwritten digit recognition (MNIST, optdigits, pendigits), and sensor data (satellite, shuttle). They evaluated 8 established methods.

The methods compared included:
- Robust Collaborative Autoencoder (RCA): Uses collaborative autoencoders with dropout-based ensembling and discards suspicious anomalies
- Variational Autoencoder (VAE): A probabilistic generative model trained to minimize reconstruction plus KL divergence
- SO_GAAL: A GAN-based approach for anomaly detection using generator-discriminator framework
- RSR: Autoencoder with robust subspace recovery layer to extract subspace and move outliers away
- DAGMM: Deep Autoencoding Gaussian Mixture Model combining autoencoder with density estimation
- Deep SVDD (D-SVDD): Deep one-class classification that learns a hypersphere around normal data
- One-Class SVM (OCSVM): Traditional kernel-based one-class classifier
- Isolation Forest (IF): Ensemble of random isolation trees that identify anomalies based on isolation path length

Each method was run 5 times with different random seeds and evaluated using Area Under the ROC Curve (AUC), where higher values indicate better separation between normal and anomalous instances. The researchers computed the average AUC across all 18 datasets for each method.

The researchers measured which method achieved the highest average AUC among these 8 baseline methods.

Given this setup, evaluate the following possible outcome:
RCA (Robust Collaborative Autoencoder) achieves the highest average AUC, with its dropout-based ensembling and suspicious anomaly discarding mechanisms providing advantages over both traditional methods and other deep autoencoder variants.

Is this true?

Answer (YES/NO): YES